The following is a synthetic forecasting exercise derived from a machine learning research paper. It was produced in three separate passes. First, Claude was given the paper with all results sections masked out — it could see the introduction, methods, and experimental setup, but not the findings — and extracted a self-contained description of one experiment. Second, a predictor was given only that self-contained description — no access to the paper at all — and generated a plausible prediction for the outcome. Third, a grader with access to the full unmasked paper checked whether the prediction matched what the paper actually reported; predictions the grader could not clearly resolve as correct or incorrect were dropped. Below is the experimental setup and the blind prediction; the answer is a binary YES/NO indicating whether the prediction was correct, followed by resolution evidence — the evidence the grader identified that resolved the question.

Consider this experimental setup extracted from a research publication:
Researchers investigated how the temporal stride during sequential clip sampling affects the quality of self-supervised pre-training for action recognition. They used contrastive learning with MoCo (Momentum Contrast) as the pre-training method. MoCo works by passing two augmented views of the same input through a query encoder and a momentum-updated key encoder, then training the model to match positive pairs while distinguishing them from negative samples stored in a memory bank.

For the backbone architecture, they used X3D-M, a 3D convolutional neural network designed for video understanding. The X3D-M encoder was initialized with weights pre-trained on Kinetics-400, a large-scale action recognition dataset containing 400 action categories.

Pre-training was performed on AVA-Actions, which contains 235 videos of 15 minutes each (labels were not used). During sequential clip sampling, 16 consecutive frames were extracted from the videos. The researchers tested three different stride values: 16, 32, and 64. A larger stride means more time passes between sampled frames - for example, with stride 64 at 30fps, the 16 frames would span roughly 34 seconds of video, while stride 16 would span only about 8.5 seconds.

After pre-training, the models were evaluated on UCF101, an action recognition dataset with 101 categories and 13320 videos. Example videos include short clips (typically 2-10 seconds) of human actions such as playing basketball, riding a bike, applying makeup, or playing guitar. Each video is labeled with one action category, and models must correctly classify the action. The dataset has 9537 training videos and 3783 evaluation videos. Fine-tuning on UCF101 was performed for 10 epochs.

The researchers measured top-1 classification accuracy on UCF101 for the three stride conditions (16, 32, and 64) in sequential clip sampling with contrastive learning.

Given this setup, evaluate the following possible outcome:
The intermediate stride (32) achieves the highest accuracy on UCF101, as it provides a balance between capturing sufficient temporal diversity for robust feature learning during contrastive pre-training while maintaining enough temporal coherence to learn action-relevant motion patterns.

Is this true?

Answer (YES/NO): NO